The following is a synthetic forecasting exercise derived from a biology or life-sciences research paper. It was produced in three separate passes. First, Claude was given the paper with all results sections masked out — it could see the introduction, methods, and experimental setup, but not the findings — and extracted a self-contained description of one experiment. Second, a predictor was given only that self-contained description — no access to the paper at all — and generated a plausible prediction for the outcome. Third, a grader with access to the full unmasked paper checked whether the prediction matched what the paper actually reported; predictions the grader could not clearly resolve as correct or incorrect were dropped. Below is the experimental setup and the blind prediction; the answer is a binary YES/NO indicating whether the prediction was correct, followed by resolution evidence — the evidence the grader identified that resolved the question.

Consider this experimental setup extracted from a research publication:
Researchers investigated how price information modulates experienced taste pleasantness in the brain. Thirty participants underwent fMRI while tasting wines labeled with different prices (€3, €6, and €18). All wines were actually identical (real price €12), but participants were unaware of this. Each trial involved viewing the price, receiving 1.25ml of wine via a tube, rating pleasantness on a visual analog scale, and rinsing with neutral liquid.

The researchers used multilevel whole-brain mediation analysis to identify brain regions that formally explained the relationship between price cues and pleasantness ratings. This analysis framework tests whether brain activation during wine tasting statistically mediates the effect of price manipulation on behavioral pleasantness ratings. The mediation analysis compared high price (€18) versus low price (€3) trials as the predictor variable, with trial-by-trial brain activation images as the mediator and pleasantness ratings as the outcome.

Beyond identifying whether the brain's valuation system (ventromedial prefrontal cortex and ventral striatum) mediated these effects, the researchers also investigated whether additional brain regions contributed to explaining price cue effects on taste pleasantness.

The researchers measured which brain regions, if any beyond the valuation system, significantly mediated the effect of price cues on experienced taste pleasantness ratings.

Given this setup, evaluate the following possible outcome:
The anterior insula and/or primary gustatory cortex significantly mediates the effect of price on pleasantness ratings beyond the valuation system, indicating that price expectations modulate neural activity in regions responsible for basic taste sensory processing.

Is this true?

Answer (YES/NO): YES